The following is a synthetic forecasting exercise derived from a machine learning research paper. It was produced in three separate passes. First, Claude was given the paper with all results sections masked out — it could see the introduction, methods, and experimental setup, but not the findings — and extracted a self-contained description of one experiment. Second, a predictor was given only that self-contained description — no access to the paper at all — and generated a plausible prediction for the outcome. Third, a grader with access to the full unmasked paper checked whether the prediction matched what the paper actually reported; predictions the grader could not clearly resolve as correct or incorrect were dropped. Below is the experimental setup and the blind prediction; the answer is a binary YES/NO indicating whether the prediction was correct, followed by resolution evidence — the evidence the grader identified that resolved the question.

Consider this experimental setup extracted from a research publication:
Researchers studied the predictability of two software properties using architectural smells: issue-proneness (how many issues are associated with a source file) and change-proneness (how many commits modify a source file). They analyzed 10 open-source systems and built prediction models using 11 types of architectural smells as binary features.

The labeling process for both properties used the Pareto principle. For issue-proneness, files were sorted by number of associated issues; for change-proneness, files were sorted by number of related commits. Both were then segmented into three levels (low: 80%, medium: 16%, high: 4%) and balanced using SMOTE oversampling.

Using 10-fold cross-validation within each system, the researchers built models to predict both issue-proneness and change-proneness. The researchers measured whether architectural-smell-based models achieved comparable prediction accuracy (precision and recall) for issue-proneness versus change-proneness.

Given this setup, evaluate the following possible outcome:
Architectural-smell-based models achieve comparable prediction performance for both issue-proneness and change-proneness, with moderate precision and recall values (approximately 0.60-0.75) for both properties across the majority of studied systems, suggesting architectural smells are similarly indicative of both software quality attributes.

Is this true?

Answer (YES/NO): YES